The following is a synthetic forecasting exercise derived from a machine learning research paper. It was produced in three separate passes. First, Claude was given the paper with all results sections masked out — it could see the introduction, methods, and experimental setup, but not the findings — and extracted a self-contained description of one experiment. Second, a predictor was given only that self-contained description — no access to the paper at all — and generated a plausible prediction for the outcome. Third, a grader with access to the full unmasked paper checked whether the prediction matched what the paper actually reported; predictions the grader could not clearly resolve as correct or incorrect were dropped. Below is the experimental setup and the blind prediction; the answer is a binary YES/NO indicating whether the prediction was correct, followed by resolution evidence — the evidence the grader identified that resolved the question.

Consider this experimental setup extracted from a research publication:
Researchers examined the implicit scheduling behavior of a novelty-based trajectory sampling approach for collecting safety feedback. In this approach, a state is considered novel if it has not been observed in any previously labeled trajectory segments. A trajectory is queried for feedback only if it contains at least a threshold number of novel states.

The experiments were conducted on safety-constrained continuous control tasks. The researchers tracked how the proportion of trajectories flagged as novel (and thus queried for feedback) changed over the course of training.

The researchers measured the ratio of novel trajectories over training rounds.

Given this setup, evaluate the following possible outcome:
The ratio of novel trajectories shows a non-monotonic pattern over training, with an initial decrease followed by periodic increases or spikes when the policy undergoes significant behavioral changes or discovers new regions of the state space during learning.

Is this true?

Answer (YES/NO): NO